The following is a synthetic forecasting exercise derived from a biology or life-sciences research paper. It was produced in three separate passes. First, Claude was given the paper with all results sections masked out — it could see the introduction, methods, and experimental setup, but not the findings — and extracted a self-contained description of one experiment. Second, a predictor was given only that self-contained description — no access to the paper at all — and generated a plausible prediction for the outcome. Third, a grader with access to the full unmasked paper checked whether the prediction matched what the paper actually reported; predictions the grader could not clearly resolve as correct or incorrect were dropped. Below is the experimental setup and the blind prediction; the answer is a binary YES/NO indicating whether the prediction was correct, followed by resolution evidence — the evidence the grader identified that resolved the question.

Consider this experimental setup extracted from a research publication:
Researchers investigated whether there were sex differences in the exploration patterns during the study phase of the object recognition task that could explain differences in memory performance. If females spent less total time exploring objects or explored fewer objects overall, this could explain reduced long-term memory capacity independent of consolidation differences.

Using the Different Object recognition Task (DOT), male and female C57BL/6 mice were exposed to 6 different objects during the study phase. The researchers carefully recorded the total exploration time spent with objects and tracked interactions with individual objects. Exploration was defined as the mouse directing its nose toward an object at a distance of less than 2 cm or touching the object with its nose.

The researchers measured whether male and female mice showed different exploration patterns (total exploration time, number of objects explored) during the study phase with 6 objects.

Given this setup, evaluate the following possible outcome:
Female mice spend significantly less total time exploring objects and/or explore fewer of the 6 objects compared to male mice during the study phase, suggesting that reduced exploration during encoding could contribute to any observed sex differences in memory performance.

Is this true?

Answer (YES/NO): NO